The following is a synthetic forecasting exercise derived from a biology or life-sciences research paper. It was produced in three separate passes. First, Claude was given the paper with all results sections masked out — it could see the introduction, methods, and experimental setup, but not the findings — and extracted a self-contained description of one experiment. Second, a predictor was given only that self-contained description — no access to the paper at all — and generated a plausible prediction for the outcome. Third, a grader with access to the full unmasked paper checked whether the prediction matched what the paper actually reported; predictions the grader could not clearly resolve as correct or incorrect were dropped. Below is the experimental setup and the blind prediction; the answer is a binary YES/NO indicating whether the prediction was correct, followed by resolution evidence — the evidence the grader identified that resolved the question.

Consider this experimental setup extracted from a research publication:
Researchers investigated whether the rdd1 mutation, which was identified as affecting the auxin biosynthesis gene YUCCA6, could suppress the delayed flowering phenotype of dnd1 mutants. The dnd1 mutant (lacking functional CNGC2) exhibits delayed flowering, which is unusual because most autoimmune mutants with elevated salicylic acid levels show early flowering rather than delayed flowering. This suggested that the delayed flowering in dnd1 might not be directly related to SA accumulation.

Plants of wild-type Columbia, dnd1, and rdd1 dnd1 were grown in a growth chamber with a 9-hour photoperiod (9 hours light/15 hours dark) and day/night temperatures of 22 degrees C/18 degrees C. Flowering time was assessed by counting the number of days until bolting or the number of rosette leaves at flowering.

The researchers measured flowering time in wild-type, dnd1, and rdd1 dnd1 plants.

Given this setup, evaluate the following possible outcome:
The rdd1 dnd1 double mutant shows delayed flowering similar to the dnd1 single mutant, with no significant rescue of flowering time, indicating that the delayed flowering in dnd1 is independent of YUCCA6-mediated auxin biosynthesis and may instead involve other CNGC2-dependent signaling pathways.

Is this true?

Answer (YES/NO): NO